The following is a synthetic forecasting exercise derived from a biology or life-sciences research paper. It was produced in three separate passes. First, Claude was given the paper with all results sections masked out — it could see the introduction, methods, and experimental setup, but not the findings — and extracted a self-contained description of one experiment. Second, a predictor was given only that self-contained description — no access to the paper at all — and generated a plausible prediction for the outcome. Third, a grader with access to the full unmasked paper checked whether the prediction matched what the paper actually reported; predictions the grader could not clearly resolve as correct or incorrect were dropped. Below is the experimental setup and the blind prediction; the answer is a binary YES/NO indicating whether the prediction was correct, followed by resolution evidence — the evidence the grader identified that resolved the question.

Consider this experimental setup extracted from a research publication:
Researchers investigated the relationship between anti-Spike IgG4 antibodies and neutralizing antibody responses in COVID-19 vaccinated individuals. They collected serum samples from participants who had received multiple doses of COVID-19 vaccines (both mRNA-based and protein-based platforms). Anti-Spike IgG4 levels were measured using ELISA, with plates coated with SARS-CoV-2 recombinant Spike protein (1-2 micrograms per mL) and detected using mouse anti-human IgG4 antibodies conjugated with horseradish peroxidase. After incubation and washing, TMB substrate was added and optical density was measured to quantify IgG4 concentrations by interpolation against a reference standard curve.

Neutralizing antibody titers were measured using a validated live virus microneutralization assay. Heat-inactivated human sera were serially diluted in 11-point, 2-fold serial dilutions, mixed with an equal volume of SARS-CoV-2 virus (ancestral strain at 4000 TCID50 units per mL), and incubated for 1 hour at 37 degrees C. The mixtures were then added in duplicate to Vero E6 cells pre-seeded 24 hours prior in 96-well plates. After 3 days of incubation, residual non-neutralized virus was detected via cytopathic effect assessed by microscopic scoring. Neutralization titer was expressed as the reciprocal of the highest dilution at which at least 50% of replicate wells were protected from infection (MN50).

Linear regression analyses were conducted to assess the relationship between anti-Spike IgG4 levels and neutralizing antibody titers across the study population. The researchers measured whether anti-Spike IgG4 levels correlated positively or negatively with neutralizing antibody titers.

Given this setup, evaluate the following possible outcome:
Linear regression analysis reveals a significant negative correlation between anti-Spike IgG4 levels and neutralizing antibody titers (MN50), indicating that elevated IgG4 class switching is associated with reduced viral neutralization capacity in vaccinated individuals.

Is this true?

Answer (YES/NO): YES